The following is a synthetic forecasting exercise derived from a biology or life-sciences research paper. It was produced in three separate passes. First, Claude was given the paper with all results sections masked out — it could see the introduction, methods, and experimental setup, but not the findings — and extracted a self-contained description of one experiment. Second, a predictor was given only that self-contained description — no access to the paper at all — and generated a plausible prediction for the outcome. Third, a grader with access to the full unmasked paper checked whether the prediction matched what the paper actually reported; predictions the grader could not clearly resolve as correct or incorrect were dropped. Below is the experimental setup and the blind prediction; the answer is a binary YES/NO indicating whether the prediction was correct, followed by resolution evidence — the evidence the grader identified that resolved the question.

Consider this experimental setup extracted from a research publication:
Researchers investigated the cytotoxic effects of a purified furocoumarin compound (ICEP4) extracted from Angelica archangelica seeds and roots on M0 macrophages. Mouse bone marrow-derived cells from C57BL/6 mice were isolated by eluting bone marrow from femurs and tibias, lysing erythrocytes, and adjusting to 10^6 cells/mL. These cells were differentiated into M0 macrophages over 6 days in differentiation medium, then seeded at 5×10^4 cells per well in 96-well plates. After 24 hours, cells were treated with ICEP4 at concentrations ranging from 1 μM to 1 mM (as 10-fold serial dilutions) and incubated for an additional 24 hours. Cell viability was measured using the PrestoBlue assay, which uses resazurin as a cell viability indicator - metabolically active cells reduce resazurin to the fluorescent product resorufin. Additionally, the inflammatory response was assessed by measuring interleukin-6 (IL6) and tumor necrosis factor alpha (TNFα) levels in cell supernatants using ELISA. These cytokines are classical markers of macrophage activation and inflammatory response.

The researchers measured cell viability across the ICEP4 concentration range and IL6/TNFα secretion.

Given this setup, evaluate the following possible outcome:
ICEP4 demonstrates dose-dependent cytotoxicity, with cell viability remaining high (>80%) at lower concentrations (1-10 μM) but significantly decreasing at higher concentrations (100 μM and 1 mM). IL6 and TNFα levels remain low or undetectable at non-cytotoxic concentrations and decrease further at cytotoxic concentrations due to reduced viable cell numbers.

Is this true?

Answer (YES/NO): NO